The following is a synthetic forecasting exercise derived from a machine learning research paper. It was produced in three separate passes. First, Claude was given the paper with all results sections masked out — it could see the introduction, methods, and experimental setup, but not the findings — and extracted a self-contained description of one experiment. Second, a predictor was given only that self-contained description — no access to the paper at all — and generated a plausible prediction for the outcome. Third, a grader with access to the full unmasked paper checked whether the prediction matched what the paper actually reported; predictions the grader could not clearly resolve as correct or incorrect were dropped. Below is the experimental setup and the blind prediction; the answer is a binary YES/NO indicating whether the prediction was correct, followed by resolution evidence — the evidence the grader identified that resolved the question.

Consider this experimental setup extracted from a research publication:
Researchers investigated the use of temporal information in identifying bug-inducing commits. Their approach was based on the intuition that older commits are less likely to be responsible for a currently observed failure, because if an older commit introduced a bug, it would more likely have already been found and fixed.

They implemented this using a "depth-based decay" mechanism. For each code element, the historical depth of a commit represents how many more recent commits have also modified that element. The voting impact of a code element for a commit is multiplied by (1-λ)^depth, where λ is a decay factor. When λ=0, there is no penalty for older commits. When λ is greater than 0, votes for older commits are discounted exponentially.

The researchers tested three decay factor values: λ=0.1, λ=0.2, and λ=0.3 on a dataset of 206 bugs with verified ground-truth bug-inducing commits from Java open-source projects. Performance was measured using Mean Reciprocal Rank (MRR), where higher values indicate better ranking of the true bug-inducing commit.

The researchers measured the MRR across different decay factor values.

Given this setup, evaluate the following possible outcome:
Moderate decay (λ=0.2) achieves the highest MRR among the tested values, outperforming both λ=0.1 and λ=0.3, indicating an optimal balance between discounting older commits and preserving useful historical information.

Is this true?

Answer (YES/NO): NO